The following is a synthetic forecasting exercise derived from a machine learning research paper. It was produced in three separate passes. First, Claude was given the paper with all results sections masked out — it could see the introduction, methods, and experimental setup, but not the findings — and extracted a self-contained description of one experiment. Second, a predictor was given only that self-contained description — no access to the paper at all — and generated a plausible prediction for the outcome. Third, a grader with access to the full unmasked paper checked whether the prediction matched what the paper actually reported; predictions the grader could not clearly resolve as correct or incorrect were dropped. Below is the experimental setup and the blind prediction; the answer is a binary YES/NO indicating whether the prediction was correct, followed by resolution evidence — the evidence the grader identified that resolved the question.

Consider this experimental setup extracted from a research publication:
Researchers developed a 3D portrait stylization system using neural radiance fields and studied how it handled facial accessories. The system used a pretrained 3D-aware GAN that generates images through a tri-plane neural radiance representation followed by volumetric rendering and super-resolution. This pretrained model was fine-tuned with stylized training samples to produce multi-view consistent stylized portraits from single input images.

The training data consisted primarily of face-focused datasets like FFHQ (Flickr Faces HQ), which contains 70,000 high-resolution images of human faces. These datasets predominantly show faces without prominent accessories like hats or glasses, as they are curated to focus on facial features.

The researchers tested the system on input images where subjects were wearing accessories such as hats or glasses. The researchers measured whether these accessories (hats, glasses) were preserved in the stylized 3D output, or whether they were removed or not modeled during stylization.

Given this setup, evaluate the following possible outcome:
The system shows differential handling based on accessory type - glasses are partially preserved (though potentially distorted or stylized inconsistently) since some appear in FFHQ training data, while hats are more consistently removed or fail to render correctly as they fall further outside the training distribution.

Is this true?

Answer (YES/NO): NO